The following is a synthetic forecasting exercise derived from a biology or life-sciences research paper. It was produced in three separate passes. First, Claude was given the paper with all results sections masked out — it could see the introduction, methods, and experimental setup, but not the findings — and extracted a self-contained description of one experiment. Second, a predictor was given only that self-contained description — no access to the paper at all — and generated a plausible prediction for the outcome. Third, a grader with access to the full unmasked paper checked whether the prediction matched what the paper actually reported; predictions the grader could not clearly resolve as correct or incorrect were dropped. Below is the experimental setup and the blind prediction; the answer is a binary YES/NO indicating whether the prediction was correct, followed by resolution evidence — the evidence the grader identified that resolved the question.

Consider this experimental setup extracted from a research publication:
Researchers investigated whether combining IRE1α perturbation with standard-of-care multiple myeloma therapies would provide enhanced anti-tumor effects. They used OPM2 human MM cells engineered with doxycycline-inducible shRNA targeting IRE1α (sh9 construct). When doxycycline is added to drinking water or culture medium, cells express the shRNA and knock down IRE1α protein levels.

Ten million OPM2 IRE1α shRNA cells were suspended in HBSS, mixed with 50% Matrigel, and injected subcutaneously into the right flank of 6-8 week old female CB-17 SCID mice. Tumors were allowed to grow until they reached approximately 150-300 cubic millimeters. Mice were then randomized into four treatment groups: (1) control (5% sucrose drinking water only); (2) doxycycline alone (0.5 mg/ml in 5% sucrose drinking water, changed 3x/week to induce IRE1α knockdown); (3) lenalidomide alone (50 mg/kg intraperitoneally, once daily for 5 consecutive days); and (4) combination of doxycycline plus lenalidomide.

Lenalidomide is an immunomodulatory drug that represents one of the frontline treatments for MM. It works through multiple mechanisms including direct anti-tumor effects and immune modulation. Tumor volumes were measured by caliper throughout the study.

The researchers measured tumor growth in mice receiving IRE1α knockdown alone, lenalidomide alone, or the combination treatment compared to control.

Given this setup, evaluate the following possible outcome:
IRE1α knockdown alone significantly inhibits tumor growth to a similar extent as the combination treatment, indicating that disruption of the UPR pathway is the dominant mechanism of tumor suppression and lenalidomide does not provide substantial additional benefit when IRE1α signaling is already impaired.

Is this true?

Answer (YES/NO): NO